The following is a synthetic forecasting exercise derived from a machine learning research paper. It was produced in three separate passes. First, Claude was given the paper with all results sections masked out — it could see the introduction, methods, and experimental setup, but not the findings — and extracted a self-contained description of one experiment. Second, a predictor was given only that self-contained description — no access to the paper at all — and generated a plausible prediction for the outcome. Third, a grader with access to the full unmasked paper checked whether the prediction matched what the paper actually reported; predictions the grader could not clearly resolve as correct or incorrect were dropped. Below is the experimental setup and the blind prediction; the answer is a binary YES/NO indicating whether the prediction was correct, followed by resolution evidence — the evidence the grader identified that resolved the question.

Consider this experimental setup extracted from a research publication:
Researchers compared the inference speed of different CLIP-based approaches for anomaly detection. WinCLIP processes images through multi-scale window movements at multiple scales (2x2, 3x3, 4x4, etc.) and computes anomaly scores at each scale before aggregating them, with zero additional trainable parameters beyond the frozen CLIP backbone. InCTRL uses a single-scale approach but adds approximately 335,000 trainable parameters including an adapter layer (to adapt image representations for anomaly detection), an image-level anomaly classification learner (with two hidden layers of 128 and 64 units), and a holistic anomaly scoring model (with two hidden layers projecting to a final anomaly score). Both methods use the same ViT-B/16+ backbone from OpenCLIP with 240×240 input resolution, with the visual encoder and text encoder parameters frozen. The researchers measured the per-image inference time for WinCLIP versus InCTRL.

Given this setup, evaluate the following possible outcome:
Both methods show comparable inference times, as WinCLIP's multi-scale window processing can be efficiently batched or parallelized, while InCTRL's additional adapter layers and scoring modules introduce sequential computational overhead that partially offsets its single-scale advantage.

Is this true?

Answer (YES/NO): NO